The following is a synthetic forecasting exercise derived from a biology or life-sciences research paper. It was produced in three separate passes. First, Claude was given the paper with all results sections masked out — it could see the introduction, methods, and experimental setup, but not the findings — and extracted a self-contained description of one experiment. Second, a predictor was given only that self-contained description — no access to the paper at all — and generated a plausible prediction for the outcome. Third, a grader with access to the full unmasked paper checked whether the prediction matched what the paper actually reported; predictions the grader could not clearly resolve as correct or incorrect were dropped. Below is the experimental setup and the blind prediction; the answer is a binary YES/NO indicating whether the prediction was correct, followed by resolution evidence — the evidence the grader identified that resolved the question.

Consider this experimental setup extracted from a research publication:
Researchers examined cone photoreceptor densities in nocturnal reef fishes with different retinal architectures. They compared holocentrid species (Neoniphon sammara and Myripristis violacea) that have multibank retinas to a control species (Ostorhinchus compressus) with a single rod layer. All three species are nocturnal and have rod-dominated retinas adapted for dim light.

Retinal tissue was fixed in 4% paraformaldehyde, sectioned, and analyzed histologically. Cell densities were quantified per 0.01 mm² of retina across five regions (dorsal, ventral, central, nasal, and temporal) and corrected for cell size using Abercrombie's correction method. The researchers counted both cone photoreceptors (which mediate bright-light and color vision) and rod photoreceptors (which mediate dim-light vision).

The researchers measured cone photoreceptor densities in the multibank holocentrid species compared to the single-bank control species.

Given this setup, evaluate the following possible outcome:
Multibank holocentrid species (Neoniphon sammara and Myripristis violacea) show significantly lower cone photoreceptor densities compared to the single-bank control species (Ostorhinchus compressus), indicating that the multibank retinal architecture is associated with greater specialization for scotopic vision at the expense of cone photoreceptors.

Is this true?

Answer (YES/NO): NO